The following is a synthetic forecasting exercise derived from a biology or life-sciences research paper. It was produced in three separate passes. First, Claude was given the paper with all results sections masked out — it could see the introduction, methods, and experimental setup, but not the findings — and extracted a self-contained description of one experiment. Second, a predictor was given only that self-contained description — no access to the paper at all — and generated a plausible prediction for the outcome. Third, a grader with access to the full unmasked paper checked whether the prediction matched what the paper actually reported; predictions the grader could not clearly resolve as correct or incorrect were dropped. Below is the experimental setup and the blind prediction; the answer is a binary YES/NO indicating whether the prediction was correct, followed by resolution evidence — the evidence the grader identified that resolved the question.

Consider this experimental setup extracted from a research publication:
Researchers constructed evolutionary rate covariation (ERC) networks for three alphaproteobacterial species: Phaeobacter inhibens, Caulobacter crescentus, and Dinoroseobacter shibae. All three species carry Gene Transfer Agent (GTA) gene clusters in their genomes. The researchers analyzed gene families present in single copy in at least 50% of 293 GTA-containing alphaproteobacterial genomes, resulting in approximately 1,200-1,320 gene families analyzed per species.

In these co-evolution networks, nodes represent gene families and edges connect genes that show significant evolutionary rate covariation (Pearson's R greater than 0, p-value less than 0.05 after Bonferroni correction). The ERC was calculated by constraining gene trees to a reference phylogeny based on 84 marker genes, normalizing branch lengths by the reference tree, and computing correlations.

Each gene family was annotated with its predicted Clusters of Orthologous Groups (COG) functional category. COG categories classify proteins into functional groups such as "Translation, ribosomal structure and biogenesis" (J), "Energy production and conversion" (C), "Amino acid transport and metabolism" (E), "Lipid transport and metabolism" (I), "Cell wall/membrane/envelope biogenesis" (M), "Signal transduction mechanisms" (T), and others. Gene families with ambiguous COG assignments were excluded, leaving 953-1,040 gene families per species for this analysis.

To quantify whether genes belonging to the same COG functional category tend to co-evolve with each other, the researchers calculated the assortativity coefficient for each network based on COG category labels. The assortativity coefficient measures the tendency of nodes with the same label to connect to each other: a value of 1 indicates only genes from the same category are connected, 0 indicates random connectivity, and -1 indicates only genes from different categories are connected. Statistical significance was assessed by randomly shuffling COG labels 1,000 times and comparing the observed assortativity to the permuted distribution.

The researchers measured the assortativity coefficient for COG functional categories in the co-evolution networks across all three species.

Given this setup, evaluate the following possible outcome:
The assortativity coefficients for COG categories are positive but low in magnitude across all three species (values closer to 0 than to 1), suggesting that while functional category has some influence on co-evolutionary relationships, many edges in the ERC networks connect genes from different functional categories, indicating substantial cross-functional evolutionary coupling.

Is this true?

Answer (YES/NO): YES